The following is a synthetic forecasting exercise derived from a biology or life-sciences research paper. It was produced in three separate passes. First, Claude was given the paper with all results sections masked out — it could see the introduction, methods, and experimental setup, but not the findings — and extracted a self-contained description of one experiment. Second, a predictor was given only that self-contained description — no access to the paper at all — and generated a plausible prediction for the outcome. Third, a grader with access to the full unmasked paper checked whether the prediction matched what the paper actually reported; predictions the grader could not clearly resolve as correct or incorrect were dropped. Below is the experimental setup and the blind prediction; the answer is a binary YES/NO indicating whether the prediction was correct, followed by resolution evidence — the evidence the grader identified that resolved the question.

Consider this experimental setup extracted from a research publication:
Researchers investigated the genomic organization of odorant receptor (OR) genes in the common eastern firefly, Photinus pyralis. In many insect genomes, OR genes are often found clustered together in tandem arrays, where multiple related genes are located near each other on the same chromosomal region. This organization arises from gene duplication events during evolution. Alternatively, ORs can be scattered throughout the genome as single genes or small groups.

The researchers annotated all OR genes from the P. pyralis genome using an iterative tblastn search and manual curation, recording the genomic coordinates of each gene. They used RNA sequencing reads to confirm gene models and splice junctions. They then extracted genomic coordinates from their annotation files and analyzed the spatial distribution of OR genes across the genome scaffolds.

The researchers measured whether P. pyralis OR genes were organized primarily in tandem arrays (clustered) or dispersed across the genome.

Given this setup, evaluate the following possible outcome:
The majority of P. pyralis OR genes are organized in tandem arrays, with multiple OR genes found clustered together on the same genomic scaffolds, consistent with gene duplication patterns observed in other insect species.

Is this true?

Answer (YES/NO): NO